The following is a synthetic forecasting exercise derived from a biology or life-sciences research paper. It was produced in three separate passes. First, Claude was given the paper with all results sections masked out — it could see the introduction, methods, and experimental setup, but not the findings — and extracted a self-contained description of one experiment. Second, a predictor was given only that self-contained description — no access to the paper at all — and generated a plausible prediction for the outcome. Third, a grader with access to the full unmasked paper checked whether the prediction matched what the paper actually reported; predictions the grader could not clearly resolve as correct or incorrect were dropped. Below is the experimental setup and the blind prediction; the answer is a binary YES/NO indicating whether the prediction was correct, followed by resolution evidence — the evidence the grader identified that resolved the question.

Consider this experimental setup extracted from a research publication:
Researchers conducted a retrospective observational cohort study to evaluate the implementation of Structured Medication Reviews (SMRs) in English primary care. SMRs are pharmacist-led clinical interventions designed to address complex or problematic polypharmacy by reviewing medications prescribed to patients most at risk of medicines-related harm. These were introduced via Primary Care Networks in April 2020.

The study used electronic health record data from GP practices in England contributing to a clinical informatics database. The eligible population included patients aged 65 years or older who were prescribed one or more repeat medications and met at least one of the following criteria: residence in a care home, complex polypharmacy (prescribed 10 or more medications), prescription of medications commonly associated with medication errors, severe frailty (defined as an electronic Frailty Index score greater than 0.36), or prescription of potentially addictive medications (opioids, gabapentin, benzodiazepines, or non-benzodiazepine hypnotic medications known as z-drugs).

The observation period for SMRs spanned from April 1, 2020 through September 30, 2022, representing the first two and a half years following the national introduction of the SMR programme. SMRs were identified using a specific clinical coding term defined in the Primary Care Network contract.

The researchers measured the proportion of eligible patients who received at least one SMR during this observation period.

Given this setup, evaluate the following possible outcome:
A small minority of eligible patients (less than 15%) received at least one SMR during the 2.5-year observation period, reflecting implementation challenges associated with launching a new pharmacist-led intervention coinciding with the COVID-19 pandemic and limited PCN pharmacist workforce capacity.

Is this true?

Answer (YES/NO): YES